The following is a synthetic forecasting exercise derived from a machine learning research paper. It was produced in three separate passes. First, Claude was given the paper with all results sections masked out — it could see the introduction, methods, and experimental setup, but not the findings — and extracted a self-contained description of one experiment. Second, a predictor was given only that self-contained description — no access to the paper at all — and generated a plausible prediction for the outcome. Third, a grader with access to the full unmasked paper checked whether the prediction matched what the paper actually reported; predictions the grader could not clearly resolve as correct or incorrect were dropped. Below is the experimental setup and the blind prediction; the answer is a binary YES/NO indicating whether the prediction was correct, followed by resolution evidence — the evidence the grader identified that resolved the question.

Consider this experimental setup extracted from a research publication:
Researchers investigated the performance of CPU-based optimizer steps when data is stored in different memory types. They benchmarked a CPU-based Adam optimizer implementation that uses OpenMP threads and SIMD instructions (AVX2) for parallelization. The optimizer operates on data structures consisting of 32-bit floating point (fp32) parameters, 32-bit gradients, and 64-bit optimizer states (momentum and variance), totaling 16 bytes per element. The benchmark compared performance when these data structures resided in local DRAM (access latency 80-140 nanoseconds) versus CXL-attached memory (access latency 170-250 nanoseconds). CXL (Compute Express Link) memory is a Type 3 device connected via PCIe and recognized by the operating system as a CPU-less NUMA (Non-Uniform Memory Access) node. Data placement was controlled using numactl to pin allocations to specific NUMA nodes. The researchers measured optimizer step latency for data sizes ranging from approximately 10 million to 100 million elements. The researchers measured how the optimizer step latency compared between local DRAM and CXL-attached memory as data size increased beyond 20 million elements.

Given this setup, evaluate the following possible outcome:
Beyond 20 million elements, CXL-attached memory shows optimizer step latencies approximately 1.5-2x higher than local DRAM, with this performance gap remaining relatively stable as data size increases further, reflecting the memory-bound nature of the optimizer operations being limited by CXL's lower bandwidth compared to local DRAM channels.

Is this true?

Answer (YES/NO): NO